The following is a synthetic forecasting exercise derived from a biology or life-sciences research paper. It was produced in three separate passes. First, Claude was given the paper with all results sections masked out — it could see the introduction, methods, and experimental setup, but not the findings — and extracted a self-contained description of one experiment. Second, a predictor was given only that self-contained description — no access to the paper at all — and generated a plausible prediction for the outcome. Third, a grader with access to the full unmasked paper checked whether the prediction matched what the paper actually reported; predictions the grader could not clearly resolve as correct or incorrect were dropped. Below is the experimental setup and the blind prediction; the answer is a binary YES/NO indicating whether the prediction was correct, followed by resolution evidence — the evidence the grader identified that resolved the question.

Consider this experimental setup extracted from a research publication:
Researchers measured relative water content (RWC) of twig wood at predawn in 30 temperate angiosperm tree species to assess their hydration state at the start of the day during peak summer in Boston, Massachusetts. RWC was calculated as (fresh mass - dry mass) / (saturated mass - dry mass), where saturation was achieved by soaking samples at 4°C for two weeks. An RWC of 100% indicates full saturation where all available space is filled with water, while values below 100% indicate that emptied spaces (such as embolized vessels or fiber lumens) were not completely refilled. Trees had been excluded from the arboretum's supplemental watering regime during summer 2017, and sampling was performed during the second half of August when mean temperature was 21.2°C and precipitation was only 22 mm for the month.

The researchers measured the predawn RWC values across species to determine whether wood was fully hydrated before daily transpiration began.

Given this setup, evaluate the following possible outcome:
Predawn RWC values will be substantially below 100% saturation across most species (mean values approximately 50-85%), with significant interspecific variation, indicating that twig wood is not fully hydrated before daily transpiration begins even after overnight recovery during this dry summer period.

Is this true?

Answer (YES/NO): YES